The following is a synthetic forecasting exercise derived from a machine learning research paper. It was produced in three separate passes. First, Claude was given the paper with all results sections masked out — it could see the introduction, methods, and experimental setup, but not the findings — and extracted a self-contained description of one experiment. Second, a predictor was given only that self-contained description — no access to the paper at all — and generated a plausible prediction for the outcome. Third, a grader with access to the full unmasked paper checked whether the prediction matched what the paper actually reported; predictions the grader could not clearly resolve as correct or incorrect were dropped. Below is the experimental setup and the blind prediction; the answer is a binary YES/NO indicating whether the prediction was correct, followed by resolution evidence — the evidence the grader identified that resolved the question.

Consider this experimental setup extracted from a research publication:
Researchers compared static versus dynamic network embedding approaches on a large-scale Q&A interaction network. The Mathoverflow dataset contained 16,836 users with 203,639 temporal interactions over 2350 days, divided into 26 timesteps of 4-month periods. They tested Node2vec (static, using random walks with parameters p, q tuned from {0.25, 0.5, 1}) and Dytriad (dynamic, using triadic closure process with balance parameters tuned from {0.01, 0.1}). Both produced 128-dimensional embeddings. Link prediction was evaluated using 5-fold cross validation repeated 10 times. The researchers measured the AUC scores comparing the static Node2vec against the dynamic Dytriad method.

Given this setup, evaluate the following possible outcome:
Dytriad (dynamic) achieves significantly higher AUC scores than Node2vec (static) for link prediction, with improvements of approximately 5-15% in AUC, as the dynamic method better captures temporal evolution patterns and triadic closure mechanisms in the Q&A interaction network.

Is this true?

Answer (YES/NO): YES